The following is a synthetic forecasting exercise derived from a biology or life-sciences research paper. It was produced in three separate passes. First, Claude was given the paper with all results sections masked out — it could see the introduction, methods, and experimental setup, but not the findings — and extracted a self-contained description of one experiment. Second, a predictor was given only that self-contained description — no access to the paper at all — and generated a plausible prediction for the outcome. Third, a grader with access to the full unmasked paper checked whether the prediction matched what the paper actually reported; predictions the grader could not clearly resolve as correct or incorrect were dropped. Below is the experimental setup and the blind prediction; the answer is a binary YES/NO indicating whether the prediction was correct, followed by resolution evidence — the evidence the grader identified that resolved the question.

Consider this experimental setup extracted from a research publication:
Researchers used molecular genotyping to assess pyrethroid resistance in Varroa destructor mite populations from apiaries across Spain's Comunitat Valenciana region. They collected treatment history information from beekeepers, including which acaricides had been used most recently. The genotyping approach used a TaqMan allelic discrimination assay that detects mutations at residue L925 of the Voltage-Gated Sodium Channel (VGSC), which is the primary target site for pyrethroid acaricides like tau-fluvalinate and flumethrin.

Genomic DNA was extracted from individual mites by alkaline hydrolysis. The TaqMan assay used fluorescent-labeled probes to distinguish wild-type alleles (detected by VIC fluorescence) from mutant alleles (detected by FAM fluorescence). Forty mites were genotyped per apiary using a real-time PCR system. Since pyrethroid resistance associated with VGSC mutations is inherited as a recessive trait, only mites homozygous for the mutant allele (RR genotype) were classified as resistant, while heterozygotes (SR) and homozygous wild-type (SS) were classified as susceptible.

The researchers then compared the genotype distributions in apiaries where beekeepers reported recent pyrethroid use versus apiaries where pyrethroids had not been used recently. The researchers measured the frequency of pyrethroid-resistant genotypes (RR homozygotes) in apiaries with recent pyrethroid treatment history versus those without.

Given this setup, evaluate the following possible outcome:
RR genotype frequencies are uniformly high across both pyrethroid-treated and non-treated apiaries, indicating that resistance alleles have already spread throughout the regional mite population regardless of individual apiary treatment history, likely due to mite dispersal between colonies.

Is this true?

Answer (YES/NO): NO